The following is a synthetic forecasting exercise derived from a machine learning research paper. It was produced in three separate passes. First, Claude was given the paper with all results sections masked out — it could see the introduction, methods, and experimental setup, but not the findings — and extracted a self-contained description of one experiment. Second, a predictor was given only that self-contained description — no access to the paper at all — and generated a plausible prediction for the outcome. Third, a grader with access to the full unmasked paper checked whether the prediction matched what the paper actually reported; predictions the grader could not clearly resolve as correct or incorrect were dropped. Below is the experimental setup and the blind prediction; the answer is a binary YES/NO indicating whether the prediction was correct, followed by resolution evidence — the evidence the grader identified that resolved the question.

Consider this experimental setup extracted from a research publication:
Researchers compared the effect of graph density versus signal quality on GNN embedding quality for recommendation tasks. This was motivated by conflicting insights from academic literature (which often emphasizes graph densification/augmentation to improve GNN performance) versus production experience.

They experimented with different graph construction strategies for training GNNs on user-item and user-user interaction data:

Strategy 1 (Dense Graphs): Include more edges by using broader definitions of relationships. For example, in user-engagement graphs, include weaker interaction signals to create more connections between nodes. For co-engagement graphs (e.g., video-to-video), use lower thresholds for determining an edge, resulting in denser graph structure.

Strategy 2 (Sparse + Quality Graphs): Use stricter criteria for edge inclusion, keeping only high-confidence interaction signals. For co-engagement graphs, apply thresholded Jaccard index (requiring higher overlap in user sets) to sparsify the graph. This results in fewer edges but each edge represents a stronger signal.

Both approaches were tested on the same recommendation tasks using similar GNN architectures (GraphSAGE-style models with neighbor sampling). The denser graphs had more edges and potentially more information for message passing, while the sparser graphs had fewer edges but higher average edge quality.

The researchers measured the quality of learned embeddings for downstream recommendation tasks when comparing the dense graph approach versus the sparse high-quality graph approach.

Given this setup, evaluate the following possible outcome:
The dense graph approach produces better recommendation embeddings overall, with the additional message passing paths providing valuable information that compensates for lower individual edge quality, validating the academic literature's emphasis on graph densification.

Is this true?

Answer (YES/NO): NO